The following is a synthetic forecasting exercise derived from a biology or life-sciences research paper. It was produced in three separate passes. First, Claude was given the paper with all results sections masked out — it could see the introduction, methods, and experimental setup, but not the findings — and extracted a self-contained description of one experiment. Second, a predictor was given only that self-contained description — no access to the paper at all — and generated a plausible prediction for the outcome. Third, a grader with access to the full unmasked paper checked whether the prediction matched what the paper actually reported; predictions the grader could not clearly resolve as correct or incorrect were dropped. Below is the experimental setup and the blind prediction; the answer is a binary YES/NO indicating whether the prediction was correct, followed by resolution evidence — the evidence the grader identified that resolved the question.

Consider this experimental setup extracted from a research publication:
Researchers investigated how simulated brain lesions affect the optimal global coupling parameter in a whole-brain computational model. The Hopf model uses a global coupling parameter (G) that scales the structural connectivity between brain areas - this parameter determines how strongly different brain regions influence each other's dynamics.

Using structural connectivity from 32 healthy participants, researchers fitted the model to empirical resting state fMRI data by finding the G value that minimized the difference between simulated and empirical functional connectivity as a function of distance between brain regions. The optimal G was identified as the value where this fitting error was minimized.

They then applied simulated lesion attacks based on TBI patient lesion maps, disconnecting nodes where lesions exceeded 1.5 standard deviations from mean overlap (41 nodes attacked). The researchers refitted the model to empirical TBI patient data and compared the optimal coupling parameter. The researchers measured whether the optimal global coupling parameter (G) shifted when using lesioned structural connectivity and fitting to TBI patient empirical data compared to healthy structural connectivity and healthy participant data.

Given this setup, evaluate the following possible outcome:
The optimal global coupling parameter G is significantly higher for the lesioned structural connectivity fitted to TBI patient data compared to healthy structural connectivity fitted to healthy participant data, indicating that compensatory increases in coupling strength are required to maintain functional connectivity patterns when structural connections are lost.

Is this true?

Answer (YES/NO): NO